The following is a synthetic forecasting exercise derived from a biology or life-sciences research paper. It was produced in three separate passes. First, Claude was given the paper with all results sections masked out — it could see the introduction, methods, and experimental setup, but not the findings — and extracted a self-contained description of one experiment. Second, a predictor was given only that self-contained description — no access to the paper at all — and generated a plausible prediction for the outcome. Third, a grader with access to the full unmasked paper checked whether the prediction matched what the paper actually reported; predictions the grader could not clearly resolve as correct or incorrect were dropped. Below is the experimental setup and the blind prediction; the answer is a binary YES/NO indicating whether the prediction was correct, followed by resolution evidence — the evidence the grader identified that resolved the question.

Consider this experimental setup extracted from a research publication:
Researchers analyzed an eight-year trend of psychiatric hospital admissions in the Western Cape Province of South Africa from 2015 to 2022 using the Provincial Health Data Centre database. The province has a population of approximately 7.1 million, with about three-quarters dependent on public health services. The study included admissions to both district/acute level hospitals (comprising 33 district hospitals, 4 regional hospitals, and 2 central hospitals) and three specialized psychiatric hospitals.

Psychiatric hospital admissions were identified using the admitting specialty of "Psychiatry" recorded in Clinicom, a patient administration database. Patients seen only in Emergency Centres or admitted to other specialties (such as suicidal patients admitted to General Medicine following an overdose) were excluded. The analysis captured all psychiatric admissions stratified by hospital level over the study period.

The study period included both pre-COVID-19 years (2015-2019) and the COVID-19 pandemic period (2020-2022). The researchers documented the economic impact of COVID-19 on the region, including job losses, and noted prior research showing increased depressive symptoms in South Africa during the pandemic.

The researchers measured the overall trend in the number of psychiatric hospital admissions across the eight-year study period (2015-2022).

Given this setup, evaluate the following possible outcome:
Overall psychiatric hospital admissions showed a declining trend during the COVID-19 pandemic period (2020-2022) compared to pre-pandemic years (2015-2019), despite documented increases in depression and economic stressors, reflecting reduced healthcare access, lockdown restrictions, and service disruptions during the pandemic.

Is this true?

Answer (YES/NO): NO